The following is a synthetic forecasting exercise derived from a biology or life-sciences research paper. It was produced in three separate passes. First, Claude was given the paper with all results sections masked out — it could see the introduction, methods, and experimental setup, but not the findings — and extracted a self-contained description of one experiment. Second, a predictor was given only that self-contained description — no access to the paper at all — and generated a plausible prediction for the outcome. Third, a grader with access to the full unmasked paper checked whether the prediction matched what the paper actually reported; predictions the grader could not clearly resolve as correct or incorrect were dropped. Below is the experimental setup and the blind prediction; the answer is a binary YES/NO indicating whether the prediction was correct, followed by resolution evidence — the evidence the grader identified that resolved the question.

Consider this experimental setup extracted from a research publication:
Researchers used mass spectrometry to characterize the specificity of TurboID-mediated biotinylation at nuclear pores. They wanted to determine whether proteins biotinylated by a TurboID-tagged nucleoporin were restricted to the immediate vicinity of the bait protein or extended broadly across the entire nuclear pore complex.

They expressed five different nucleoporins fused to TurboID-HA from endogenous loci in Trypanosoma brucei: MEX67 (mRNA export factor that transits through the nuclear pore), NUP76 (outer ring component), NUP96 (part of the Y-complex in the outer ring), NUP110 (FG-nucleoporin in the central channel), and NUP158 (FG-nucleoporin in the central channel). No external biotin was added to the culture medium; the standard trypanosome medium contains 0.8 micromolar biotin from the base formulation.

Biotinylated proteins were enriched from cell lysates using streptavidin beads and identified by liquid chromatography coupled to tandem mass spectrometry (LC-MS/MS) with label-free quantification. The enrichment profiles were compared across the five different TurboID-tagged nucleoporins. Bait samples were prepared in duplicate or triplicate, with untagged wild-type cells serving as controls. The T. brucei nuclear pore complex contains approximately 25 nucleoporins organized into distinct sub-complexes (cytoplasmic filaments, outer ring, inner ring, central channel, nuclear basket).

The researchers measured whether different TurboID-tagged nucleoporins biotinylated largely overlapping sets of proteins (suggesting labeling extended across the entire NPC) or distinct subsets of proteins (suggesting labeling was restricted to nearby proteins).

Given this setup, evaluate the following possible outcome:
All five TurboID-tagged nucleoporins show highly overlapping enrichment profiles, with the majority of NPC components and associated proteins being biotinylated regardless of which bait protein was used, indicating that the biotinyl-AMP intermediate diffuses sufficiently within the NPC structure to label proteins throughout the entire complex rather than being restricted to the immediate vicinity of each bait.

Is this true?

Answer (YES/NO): NO